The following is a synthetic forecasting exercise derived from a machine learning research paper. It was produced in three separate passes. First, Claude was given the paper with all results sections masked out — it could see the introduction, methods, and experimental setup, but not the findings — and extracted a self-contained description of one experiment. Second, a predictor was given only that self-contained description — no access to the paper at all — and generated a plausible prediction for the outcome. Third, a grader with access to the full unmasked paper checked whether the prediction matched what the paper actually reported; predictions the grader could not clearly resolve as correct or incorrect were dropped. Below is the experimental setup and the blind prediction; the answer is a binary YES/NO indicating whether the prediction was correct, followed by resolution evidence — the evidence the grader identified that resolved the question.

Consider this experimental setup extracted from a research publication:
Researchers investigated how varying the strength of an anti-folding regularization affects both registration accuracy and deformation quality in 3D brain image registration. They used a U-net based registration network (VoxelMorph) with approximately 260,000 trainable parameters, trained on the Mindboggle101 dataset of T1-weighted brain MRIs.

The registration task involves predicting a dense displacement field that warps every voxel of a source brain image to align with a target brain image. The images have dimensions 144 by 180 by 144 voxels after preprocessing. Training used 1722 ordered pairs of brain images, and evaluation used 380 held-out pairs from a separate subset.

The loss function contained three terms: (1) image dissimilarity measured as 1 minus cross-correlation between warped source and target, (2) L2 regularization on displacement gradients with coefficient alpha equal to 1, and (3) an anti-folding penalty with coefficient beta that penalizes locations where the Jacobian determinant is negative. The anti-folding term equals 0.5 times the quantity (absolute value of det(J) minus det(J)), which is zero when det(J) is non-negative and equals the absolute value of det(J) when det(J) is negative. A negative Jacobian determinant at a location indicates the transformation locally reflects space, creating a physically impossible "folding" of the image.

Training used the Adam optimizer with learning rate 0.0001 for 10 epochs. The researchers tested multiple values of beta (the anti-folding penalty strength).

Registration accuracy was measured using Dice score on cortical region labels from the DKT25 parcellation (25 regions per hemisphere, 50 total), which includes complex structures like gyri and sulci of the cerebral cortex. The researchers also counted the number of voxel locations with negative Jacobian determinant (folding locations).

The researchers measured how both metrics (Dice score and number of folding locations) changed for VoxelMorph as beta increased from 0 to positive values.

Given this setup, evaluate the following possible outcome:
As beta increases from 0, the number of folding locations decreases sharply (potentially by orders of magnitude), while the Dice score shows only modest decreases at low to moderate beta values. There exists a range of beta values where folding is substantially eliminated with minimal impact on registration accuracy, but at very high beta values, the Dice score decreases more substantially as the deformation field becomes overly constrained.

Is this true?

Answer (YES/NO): YES